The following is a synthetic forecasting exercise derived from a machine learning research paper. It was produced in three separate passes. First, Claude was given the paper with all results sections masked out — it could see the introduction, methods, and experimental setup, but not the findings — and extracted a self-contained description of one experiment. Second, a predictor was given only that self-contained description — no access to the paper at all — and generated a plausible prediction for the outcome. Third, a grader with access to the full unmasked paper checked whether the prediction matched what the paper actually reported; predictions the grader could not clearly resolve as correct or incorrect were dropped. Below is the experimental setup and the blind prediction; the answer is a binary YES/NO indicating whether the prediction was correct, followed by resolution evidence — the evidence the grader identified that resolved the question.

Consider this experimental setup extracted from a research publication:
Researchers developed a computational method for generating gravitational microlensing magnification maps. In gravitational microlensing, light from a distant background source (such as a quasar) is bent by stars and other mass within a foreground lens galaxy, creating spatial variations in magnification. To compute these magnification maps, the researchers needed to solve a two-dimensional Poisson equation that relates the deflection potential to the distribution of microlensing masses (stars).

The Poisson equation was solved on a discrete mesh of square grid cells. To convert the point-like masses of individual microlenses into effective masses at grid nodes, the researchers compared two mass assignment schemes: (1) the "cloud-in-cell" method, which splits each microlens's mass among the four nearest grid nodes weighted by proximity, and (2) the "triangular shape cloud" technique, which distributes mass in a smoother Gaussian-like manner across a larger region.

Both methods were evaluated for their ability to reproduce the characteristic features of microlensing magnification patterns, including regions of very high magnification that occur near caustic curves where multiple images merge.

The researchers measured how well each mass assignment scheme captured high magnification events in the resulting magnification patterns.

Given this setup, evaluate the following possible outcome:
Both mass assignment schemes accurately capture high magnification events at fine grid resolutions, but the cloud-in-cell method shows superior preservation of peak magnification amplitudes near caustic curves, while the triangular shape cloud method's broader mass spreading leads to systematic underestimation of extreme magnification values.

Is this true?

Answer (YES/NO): NO